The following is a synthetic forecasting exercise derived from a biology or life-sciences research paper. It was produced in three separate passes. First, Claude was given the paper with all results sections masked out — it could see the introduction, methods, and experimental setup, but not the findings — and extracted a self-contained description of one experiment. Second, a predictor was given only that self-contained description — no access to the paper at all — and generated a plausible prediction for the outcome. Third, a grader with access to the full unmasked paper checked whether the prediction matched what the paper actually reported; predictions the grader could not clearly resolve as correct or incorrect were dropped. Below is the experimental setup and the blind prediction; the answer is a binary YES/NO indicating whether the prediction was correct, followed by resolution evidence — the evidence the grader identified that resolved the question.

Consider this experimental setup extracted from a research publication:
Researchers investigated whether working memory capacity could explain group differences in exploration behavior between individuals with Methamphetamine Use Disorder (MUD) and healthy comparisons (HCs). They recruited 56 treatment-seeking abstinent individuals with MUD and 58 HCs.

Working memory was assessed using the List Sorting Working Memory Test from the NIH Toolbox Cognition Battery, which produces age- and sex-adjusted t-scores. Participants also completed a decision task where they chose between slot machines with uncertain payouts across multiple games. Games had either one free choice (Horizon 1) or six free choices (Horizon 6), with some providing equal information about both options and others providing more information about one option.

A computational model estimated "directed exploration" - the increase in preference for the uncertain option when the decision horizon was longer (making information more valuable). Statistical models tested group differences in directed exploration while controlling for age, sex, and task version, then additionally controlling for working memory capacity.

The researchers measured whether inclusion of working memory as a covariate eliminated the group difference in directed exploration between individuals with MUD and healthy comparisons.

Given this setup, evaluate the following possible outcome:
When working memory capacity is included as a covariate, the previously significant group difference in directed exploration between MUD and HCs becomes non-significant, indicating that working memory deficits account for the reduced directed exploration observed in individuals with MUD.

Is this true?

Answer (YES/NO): NO